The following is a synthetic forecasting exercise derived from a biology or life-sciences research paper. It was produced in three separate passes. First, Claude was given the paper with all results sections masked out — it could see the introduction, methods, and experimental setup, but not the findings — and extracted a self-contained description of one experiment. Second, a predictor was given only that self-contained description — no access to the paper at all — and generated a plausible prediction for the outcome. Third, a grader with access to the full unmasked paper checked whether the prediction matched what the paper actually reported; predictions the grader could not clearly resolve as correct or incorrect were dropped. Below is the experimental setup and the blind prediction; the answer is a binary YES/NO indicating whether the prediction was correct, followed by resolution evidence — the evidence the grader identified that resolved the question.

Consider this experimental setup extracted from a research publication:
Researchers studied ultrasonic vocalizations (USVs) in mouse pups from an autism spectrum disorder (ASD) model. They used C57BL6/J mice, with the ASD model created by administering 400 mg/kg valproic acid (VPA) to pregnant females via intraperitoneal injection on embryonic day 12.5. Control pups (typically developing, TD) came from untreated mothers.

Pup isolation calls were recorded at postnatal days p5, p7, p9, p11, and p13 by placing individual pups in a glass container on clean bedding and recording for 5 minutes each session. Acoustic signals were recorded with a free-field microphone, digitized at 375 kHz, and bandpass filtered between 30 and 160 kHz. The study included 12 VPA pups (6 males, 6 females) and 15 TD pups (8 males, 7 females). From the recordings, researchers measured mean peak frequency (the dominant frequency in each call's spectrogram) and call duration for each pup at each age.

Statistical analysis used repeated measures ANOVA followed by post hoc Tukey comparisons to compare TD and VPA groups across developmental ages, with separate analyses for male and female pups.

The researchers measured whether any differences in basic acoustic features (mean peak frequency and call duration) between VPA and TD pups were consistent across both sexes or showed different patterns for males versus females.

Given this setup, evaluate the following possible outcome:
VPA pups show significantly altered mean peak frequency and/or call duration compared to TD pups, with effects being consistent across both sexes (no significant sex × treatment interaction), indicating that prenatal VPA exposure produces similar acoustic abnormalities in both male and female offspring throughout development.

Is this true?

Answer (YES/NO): NO